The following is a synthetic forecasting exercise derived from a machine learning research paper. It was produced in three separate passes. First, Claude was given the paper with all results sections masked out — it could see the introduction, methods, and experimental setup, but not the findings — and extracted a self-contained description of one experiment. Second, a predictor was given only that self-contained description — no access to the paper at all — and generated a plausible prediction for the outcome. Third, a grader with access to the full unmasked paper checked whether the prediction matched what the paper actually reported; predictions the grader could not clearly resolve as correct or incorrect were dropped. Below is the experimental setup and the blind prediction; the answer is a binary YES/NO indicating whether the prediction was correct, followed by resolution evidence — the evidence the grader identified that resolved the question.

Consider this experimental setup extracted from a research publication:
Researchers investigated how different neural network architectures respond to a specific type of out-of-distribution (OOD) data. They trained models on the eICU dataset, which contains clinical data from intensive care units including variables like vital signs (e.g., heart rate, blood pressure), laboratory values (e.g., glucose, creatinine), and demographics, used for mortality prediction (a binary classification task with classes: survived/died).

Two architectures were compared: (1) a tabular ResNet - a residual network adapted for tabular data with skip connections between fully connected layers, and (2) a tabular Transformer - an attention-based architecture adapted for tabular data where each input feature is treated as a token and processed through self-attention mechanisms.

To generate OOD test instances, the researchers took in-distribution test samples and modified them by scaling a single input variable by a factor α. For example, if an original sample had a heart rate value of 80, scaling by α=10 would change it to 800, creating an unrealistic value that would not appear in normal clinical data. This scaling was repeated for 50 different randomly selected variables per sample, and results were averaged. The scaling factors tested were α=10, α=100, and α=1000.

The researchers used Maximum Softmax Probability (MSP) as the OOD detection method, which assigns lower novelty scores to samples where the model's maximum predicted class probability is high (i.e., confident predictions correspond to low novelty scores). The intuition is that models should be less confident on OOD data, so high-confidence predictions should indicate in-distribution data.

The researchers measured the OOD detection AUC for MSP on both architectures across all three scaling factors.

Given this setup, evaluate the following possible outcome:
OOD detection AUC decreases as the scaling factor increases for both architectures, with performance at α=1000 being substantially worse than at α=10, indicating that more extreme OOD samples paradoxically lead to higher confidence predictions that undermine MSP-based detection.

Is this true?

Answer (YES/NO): NO